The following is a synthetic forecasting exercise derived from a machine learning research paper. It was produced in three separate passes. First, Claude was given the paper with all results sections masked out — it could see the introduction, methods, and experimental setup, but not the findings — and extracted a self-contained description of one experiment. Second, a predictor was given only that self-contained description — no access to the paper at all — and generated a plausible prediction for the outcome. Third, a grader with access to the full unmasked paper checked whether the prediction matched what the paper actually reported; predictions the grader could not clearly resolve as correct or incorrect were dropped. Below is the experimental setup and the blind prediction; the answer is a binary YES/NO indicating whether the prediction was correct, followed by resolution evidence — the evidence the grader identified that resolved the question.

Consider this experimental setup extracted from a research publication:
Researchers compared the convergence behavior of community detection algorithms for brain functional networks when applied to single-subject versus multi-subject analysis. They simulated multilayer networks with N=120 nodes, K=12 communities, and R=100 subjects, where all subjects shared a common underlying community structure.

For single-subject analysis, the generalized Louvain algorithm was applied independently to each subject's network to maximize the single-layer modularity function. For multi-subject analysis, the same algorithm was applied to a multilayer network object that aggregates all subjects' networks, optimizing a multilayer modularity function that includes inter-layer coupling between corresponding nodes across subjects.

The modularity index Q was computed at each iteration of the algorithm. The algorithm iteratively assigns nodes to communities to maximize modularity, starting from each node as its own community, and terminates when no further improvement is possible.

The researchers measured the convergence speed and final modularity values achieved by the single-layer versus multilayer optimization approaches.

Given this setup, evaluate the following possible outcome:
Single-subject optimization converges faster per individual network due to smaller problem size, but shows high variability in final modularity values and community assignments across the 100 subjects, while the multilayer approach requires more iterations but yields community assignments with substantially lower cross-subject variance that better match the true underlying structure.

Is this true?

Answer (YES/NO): NO